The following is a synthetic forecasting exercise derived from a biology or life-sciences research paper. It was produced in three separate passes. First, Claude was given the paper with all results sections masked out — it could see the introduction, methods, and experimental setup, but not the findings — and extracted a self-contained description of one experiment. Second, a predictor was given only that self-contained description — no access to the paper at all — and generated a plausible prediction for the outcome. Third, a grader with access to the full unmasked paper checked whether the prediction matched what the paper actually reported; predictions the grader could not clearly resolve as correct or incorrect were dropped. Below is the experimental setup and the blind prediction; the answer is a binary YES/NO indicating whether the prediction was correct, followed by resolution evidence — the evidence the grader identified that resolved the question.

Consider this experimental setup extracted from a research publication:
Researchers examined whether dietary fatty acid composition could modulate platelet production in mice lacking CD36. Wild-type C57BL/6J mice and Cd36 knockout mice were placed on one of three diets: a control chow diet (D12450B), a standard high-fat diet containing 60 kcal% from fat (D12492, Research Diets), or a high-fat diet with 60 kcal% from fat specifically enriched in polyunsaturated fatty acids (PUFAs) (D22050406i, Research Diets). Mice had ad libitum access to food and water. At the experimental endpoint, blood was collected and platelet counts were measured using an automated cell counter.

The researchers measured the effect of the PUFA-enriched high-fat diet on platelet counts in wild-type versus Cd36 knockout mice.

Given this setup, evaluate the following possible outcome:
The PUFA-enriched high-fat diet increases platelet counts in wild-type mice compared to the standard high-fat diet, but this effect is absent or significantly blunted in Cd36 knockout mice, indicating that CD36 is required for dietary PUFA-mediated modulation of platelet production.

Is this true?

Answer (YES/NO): YES